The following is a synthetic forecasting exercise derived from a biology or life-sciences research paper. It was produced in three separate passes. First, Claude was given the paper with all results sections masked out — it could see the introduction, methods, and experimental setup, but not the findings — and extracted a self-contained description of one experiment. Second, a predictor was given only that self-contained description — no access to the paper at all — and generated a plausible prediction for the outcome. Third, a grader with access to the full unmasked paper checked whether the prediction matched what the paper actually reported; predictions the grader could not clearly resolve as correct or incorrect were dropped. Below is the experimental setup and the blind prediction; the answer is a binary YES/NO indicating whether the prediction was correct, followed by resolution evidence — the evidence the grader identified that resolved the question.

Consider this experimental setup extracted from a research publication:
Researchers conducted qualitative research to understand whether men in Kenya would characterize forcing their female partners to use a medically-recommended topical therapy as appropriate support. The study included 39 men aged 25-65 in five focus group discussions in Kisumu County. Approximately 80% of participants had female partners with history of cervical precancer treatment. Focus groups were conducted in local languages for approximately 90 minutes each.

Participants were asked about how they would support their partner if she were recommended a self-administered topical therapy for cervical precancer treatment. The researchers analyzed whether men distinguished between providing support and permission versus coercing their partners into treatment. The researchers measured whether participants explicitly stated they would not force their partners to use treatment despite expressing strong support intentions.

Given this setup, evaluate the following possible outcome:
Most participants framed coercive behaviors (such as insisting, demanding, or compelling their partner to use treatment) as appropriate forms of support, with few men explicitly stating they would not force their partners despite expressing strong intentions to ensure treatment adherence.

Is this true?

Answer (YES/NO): NO